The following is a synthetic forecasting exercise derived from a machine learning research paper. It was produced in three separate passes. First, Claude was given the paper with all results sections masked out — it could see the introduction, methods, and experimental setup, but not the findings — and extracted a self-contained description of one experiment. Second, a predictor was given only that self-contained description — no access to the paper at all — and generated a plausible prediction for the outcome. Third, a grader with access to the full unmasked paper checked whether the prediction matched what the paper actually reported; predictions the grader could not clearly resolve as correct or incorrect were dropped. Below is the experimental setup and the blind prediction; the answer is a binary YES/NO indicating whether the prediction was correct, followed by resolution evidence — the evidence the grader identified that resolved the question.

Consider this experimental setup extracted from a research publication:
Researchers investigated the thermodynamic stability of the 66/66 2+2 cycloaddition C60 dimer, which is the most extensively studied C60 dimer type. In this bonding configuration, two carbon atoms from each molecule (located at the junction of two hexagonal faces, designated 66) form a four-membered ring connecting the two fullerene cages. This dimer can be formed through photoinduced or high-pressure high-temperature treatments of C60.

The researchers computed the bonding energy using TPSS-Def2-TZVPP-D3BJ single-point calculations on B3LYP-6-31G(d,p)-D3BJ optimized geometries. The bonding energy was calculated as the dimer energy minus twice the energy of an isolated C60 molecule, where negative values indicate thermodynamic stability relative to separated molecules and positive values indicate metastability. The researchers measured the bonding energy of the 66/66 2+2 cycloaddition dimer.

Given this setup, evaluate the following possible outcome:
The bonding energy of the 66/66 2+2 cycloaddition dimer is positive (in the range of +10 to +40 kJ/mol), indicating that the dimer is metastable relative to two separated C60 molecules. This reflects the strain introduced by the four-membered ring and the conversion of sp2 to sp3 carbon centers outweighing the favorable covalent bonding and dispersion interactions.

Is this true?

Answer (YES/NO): NO